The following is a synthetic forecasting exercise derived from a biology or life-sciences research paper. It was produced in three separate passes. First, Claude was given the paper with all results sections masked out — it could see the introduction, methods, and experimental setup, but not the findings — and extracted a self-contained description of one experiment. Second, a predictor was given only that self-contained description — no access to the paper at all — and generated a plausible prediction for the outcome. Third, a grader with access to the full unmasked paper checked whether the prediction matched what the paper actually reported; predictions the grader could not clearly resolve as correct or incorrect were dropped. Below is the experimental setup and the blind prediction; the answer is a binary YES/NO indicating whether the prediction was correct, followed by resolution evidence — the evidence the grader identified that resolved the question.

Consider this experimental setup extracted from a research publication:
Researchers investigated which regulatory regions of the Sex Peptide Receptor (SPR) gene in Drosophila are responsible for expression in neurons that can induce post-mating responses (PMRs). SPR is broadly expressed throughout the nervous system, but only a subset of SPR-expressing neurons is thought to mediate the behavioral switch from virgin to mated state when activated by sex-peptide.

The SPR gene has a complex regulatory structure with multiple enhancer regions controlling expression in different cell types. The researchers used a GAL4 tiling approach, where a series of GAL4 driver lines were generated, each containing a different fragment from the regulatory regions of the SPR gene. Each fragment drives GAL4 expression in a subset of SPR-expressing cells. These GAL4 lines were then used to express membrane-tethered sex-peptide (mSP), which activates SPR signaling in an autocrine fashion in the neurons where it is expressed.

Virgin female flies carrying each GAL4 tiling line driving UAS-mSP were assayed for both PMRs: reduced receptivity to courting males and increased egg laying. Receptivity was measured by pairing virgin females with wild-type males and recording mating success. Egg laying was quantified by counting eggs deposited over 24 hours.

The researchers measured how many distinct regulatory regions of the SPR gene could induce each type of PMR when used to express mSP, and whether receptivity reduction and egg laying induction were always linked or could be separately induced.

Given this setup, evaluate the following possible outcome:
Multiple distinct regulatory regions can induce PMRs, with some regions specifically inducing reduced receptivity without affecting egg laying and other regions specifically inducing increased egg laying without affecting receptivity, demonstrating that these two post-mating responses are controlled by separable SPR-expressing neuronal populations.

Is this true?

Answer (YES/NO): NO